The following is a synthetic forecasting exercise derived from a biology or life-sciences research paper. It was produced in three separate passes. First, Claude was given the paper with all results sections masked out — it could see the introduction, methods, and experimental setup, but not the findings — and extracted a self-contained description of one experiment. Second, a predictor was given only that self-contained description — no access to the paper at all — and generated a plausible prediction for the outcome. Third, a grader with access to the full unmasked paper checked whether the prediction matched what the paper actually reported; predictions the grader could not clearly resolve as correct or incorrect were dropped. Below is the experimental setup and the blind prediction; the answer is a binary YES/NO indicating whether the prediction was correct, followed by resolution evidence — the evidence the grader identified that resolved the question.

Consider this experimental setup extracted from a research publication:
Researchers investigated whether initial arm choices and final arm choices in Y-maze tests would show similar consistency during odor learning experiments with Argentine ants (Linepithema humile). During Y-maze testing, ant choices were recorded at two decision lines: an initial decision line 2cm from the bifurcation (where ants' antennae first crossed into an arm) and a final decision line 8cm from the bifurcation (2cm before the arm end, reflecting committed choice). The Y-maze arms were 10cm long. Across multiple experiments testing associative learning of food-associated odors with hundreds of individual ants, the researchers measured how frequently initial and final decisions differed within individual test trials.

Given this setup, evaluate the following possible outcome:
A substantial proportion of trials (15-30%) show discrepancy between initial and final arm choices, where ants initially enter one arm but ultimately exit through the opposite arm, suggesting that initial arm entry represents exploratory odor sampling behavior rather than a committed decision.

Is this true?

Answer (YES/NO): NO